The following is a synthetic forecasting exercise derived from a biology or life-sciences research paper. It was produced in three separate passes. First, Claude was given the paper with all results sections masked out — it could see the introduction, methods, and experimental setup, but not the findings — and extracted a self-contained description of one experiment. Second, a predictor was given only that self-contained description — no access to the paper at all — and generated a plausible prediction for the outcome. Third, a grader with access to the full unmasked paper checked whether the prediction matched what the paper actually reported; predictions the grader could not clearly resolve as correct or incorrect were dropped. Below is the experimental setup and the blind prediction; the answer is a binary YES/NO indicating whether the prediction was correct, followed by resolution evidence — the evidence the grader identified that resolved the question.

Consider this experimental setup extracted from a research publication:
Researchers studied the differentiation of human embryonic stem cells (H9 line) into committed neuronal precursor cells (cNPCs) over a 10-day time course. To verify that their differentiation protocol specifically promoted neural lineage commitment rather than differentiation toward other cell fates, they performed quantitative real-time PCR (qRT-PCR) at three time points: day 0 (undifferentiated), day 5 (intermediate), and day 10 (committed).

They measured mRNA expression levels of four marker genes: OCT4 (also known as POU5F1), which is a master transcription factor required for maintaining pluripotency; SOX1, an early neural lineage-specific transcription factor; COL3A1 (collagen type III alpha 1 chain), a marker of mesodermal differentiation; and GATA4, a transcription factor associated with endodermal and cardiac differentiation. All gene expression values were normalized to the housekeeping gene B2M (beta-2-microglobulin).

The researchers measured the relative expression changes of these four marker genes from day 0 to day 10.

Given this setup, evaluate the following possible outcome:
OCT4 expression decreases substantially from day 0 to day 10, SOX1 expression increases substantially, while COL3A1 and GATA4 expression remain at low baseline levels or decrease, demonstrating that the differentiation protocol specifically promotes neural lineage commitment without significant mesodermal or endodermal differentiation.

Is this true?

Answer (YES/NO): NO